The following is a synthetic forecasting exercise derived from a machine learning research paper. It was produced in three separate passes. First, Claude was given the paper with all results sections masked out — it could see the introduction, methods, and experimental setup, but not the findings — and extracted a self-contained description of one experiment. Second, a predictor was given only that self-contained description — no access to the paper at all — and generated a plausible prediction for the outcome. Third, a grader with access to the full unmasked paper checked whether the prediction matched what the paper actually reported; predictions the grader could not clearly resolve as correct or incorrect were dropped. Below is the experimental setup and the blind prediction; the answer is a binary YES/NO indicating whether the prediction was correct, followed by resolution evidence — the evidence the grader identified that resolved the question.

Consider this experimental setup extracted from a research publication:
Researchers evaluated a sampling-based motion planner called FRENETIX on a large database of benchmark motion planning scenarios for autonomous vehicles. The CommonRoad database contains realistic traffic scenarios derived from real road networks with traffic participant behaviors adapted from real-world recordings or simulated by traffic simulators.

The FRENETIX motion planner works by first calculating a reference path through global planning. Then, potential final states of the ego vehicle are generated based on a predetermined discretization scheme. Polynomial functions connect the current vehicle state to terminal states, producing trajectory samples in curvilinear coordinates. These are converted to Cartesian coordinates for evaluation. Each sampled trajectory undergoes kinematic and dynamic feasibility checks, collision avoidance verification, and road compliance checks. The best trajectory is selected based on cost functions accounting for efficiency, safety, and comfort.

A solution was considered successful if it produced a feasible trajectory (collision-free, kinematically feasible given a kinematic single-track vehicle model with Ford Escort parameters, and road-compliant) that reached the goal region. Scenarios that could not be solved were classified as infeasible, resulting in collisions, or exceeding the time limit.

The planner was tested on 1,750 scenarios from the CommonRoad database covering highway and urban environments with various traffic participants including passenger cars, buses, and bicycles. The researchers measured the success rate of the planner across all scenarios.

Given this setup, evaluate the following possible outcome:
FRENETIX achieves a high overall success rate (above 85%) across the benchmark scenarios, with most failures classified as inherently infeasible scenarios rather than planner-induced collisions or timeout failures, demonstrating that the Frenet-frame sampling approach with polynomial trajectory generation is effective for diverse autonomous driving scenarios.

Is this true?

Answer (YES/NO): NO